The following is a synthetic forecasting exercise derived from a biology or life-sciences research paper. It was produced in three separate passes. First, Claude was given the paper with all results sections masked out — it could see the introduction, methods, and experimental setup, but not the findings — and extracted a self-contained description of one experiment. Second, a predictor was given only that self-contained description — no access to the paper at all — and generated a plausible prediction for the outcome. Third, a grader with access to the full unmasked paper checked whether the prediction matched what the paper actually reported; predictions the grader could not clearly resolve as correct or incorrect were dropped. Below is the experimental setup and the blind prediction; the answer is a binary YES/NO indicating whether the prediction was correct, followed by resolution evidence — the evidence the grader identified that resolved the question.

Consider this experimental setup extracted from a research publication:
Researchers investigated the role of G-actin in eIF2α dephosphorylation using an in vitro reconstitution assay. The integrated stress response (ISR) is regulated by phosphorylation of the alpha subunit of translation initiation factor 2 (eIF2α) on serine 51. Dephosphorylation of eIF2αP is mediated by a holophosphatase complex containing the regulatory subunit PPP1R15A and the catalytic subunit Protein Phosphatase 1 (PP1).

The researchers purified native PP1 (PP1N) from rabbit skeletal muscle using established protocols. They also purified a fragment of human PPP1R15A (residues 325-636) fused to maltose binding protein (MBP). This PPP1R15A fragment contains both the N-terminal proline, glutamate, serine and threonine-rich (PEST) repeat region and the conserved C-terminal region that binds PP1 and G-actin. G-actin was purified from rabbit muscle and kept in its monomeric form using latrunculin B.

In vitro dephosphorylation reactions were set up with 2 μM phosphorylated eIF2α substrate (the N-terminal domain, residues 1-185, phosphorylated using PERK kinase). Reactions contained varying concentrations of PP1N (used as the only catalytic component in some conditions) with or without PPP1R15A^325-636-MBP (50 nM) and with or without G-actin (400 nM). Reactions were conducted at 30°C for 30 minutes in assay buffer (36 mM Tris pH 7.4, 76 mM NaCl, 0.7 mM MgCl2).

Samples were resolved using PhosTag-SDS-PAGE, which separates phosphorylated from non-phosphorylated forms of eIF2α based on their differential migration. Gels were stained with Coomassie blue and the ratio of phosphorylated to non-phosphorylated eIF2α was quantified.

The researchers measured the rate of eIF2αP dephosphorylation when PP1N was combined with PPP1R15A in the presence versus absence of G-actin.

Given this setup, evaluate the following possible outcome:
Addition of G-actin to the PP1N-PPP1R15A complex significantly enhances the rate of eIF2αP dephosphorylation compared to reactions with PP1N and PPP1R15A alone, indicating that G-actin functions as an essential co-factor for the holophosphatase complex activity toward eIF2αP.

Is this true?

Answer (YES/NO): YES